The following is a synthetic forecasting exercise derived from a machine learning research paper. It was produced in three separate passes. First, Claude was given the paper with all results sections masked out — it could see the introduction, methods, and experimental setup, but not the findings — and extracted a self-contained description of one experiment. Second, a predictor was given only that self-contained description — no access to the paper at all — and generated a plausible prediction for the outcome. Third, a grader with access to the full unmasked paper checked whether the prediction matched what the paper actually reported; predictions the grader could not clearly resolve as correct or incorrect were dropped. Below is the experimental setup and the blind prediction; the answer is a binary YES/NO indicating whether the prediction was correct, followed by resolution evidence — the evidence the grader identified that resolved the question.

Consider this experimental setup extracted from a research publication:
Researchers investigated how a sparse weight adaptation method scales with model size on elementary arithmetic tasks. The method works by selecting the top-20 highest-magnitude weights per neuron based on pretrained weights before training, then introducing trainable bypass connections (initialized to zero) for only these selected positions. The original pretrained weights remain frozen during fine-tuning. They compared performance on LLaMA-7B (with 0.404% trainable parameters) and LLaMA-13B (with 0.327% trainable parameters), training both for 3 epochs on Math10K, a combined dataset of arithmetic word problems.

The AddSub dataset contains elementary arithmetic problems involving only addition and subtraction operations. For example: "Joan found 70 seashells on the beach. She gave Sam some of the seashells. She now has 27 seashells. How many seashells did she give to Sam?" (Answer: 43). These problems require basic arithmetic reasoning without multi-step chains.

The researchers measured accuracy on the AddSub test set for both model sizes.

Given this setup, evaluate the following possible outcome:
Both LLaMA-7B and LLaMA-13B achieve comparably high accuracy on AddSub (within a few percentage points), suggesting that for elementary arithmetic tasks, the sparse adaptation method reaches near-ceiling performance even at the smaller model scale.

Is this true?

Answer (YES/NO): YES